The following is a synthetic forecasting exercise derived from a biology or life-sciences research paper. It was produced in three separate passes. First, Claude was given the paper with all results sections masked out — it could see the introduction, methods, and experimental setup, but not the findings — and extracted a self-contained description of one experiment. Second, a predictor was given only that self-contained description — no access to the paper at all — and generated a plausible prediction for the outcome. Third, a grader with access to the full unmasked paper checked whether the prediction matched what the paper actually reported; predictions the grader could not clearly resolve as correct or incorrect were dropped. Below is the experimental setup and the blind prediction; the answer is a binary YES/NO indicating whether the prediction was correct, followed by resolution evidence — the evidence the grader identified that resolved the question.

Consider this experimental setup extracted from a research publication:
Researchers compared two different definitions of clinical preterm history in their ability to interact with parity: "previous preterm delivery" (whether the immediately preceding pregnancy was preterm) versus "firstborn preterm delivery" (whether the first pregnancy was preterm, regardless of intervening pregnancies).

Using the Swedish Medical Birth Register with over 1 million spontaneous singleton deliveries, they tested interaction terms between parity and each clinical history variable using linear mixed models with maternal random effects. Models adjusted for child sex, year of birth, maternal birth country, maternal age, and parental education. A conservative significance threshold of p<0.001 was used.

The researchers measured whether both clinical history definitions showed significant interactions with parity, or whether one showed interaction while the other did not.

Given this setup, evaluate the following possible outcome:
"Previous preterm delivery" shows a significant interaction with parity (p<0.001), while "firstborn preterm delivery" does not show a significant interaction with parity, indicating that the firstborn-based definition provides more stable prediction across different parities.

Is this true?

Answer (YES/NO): NO